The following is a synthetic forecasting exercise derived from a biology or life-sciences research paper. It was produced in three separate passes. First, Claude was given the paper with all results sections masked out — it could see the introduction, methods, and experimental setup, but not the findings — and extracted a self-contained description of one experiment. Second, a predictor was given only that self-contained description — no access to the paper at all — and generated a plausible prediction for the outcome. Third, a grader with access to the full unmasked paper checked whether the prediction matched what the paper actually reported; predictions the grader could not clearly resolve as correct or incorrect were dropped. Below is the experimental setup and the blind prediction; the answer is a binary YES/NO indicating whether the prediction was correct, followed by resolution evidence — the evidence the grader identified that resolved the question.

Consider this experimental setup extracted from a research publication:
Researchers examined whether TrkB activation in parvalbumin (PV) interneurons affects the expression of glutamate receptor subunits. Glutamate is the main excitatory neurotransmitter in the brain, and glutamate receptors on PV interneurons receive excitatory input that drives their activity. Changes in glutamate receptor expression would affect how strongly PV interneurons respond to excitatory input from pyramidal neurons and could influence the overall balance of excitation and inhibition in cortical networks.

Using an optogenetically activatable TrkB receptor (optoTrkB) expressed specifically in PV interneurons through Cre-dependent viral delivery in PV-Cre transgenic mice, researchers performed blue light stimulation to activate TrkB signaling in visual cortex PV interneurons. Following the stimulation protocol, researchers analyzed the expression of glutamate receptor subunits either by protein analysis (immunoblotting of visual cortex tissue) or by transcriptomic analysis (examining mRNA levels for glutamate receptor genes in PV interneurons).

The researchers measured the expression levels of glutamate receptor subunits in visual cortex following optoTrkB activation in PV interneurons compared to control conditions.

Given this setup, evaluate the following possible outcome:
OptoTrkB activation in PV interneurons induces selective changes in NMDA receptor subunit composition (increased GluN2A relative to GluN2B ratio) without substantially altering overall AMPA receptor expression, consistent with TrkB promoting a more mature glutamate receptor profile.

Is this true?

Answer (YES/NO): NO